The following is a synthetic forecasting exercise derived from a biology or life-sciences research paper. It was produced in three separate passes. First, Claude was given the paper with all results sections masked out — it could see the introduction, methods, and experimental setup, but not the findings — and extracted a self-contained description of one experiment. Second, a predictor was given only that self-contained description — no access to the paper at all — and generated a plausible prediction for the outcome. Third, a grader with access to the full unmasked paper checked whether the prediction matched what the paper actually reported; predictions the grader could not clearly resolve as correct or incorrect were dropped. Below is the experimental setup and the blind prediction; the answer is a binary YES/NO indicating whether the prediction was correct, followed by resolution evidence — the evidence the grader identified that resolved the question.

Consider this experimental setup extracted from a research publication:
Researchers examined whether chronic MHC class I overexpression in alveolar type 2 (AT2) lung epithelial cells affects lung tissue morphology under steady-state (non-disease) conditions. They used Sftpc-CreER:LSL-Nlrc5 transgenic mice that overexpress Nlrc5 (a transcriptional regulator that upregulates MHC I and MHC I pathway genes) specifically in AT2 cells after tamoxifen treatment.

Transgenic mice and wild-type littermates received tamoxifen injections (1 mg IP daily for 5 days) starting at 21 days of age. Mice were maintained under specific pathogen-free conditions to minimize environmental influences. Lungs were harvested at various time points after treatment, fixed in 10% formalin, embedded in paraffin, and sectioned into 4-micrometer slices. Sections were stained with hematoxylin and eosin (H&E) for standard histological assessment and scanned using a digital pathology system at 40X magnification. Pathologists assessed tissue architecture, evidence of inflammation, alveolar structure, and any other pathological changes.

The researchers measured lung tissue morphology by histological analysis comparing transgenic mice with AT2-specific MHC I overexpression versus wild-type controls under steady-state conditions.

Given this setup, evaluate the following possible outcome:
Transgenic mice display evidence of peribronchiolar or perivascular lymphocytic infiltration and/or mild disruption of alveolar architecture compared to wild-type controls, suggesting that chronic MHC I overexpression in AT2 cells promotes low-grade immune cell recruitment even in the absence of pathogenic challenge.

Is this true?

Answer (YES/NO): NO